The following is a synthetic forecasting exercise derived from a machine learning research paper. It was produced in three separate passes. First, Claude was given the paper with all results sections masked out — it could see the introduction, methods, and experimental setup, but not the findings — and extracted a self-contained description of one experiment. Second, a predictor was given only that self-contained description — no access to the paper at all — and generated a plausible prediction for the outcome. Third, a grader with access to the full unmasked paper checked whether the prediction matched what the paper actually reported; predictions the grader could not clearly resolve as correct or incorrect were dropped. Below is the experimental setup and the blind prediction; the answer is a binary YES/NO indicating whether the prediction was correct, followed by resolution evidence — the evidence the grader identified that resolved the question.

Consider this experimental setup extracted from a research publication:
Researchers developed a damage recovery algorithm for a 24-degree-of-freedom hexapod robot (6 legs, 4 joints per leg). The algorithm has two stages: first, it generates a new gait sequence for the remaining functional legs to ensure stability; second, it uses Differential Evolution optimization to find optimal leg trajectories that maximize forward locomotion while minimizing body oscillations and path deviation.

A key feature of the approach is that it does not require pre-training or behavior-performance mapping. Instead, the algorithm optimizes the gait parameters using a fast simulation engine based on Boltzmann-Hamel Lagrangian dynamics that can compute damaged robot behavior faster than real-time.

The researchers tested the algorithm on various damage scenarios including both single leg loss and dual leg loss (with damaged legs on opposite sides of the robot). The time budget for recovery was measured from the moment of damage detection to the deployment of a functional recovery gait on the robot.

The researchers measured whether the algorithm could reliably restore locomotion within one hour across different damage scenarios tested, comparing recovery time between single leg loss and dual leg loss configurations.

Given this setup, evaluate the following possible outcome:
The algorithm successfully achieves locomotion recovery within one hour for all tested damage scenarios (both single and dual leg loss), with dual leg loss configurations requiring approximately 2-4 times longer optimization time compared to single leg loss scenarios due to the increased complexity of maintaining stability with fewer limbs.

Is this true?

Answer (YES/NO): NO